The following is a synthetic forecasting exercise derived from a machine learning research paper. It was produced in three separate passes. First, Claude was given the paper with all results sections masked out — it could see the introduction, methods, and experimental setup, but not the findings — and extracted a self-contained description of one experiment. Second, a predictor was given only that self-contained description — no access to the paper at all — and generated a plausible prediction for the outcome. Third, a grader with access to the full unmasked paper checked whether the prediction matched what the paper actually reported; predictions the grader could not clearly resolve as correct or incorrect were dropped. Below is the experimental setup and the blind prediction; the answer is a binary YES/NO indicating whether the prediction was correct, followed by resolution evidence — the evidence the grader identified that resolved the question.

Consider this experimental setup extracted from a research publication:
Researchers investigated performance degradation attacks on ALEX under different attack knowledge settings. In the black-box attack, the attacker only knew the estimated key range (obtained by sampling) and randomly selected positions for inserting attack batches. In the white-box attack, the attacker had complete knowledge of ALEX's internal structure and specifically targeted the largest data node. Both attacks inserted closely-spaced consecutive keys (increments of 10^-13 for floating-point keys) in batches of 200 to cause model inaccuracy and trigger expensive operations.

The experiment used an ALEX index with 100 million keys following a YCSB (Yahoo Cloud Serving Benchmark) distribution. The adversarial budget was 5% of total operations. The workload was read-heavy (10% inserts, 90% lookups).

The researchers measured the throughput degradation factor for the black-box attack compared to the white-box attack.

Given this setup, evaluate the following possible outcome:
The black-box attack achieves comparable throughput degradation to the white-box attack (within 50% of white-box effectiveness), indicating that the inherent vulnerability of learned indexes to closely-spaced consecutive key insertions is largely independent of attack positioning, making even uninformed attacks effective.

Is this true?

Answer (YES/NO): YES